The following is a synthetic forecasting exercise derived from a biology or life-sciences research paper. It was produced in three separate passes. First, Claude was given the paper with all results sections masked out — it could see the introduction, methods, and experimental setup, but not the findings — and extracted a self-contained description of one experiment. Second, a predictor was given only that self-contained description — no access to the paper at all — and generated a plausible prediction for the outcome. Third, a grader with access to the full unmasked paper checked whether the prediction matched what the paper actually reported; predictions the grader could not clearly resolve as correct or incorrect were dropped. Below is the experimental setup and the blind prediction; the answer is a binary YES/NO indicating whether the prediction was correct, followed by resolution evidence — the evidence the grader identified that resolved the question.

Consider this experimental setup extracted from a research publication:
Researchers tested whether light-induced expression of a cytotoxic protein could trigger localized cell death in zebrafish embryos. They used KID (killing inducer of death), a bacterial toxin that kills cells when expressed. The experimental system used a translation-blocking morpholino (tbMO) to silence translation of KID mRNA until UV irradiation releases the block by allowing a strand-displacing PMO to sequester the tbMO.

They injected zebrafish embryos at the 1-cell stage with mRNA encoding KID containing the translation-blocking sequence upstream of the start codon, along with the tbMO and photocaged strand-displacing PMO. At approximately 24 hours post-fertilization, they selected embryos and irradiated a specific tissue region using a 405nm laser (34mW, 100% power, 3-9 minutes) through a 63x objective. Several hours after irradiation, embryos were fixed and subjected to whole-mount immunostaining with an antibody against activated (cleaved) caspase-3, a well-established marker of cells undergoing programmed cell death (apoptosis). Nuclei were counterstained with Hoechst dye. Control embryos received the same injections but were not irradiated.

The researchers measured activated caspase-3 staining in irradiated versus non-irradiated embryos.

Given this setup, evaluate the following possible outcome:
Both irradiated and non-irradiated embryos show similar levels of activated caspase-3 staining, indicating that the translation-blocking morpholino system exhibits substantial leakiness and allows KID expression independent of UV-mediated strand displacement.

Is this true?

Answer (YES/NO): NO